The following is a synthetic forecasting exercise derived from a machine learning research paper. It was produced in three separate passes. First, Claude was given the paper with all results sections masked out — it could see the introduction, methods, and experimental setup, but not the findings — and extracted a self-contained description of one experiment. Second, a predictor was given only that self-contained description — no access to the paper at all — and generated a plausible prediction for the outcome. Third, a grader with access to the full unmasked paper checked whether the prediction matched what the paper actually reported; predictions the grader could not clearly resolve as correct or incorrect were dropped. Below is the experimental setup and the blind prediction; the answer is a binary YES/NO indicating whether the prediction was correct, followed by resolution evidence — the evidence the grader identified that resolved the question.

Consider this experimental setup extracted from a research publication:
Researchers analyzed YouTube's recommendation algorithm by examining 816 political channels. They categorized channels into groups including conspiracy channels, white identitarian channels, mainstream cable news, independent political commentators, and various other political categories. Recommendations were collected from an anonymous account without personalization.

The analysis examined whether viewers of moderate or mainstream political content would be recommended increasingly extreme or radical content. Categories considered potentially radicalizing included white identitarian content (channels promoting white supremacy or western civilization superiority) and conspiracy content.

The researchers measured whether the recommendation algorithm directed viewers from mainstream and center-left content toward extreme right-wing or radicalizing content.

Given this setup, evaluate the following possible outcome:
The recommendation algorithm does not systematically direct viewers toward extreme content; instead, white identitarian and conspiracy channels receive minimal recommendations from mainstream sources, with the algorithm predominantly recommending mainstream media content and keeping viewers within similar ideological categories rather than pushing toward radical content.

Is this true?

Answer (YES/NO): YES